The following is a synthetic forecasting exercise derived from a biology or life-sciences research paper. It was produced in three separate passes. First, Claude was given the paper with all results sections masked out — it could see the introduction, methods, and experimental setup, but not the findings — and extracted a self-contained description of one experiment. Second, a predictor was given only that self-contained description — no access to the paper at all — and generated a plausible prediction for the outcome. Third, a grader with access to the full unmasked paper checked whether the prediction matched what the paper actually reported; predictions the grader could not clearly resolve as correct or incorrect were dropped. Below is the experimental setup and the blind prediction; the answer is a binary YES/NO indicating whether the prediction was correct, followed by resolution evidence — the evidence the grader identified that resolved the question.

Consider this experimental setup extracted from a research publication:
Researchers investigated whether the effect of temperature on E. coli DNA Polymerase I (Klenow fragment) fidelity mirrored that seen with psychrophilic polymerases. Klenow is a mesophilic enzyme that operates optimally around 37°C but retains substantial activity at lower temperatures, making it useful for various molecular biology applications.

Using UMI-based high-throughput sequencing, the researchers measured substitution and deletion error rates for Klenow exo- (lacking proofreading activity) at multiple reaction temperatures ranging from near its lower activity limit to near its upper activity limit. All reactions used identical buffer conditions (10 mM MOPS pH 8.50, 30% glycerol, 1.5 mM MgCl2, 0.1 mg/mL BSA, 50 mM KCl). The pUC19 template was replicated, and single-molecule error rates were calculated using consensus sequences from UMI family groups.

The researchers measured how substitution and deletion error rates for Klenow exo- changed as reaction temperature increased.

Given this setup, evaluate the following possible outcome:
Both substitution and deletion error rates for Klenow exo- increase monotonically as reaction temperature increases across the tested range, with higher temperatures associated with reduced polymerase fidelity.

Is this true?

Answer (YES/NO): YES